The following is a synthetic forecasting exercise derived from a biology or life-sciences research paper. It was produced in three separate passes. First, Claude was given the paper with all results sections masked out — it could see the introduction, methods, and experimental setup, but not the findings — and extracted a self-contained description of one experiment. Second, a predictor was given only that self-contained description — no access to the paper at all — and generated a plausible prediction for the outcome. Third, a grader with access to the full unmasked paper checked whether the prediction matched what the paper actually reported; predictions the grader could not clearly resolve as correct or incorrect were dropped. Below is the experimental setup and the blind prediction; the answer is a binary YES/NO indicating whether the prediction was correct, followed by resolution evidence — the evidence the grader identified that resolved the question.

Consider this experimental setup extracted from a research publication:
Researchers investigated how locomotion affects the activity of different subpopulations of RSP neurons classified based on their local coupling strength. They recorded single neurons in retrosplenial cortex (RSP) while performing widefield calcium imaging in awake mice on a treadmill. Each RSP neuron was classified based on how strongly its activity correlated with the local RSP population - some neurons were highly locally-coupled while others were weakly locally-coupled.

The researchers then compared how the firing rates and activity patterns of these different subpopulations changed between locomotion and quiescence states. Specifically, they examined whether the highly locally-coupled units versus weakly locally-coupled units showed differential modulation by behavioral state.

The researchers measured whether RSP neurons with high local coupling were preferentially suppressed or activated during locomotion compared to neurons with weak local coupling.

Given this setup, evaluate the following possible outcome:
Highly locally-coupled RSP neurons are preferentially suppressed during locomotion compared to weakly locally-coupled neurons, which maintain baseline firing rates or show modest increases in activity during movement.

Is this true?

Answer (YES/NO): YES